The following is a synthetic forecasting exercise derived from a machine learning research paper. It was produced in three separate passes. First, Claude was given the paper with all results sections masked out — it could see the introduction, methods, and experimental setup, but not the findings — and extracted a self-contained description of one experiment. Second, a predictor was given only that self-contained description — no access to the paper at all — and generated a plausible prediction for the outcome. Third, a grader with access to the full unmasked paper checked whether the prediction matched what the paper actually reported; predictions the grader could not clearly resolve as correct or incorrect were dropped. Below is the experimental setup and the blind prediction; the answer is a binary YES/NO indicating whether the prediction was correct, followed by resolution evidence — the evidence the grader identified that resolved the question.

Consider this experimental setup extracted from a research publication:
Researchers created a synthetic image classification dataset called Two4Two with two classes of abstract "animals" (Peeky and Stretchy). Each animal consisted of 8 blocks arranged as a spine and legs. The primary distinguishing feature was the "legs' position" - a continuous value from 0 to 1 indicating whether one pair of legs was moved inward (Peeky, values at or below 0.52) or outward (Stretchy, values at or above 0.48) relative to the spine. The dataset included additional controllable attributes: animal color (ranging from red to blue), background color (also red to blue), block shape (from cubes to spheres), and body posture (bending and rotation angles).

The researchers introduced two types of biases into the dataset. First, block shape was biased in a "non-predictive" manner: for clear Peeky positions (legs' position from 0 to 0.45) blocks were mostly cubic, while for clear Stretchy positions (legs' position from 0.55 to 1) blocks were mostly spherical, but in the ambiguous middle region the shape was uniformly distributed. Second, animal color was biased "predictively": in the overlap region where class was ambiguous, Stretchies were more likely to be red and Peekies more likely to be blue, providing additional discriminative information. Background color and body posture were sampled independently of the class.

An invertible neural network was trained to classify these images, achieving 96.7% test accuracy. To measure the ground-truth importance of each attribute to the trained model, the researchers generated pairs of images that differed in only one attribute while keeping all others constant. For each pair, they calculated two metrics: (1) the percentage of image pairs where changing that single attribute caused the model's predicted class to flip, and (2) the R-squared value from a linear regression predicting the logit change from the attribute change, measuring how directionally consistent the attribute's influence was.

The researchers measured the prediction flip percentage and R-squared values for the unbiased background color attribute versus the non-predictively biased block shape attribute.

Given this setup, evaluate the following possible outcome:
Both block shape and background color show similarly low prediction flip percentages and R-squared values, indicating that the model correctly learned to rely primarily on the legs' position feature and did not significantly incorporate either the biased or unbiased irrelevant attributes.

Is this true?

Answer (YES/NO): NO